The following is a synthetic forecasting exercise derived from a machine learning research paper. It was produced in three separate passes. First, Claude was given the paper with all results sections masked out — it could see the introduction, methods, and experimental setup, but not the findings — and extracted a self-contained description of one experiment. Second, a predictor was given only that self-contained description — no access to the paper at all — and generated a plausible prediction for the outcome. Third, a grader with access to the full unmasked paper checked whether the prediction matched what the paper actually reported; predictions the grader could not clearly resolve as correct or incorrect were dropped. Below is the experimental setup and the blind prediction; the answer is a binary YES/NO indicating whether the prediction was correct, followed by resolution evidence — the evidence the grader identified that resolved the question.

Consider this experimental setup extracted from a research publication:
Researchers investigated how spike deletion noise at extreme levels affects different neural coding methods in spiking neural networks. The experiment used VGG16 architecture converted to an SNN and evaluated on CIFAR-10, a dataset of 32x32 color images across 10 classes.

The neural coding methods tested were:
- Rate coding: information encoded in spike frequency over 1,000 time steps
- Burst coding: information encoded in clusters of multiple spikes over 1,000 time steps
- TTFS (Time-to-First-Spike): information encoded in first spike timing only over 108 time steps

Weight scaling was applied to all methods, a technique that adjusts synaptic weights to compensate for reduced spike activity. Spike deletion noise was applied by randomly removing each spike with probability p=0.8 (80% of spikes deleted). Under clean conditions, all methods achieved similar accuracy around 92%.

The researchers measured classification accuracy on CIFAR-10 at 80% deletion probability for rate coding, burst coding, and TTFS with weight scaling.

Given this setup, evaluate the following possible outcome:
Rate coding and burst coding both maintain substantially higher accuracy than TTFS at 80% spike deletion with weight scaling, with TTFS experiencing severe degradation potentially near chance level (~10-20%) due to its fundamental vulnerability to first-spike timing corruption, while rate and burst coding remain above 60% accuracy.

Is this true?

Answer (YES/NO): NO